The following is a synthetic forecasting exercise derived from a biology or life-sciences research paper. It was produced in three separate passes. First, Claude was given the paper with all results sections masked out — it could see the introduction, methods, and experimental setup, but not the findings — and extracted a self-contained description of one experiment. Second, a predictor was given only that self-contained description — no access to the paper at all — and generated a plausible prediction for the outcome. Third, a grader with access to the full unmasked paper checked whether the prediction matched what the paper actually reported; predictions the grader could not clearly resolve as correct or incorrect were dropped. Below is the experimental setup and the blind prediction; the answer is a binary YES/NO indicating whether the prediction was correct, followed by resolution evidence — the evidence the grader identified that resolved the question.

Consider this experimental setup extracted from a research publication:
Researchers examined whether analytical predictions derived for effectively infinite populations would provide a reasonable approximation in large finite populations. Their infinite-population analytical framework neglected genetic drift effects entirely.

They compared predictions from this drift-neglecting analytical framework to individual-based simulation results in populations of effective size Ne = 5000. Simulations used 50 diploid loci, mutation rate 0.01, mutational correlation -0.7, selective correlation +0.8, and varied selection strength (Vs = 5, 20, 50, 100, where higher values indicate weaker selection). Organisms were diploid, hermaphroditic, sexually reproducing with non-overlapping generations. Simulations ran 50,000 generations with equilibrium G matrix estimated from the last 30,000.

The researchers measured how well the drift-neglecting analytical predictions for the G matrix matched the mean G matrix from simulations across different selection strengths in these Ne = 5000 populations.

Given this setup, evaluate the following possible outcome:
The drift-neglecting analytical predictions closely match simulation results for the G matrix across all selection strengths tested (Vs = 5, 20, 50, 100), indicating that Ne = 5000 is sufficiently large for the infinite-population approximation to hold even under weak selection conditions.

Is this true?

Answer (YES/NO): YES